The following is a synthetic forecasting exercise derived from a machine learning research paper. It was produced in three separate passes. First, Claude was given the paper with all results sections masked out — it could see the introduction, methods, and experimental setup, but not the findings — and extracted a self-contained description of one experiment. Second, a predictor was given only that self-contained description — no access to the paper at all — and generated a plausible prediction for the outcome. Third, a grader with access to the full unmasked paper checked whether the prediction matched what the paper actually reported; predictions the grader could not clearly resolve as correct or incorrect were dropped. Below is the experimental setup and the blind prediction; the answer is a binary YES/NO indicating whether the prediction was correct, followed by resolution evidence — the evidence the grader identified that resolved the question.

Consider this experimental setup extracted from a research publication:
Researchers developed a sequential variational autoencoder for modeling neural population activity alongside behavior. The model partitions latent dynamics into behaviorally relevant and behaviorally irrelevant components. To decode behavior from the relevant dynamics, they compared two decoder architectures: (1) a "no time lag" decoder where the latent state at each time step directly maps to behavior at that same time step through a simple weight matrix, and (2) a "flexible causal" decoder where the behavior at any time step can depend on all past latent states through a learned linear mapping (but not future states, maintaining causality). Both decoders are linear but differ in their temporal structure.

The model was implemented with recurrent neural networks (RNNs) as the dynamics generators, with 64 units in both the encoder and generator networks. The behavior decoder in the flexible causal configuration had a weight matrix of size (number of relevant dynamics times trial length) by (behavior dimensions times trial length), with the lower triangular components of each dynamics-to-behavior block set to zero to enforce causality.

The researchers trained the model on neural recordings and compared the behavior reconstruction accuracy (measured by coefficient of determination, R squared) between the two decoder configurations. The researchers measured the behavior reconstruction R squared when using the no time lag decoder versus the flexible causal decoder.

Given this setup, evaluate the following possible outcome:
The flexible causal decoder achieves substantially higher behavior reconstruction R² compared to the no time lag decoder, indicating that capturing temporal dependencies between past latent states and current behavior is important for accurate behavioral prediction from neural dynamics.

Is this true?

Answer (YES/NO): NO